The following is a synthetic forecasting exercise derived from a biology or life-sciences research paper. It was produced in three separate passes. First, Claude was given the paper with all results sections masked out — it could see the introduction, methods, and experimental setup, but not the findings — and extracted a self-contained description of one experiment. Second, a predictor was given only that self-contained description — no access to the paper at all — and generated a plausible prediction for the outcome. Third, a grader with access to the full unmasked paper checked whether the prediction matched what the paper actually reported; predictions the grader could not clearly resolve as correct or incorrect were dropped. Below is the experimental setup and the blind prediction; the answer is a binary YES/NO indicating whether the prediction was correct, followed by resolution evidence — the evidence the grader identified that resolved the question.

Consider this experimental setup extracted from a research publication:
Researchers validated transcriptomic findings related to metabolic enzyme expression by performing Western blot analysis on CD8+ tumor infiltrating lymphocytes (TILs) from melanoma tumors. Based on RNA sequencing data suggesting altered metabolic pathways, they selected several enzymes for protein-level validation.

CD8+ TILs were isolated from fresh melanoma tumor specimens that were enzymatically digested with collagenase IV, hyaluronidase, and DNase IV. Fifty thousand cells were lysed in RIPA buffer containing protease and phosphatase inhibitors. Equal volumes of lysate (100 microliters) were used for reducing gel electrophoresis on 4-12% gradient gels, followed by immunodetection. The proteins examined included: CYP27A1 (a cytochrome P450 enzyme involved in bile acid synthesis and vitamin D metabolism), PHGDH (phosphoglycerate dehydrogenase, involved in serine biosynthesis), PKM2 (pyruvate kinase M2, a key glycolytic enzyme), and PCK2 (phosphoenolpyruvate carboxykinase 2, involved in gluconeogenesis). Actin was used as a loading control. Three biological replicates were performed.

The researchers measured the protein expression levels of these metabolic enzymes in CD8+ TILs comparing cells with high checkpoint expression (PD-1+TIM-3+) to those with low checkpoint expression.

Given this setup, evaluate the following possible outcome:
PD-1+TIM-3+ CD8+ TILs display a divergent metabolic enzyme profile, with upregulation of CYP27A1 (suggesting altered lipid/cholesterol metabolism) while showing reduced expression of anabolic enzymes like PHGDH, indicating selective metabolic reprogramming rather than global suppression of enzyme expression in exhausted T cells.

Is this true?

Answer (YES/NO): NO